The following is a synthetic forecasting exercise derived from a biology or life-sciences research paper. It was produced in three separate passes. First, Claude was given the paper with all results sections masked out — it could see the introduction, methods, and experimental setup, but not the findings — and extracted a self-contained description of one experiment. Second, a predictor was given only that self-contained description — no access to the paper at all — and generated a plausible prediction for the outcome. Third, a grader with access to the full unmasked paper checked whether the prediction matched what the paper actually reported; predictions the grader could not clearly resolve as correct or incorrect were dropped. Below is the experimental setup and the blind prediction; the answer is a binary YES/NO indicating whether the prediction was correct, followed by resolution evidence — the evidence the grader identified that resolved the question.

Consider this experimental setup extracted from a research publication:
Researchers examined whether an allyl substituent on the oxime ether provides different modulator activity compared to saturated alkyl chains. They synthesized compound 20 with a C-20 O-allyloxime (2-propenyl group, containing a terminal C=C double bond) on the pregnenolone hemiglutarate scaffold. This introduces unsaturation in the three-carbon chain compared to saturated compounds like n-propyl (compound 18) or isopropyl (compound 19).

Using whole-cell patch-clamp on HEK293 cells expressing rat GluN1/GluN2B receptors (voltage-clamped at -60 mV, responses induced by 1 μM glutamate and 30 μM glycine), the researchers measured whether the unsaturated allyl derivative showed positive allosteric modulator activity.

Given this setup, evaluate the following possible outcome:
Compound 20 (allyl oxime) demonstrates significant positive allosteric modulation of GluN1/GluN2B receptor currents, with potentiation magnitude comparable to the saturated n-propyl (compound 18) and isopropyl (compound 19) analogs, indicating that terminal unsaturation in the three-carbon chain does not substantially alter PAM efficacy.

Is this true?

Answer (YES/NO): NO